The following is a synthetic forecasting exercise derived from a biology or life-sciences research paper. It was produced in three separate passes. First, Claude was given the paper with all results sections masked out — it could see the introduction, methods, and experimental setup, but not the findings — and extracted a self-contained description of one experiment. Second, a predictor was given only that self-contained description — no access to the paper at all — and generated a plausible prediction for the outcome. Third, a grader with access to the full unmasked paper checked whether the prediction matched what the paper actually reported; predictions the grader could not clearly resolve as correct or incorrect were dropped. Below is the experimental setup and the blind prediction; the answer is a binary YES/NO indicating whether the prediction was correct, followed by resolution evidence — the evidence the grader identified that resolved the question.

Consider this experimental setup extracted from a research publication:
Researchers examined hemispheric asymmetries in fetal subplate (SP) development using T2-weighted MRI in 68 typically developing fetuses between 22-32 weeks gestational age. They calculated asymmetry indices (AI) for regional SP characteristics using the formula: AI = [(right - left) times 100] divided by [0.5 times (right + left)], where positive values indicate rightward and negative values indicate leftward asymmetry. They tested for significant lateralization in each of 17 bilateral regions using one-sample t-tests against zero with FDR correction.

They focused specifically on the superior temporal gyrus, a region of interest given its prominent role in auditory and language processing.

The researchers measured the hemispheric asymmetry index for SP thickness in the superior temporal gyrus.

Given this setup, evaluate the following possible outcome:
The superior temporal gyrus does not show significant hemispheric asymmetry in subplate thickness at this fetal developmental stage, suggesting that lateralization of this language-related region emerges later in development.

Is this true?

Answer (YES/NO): NO